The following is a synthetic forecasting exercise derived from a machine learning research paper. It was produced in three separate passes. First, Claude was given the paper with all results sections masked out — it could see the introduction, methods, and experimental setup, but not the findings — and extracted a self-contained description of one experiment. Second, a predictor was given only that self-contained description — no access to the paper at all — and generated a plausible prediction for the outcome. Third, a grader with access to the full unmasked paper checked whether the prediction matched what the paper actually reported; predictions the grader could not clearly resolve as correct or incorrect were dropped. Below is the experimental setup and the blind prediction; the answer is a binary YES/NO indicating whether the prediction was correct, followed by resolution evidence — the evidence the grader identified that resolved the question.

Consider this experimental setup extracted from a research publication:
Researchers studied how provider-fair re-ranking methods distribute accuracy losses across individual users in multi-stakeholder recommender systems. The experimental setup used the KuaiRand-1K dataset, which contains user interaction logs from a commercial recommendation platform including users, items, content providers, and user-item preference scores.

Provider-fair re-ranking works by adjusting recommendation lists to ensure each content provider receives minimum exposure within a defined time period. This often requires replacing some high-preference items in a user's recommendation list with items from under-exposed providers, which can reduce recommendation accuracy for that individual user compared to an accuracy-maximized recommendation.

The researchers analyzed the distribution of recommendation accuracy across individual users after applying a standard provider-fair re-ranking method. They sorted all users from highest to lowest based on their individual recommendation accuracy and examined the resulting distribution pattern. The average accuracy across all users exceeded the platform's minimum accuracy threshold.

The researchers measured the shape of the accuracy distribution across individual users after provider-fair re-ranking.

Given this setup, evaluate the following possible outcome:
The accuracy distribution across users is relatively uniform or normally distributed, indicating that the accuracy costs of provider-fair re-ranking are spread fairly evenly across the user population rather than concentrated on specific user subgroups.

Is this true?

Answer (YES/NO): NO